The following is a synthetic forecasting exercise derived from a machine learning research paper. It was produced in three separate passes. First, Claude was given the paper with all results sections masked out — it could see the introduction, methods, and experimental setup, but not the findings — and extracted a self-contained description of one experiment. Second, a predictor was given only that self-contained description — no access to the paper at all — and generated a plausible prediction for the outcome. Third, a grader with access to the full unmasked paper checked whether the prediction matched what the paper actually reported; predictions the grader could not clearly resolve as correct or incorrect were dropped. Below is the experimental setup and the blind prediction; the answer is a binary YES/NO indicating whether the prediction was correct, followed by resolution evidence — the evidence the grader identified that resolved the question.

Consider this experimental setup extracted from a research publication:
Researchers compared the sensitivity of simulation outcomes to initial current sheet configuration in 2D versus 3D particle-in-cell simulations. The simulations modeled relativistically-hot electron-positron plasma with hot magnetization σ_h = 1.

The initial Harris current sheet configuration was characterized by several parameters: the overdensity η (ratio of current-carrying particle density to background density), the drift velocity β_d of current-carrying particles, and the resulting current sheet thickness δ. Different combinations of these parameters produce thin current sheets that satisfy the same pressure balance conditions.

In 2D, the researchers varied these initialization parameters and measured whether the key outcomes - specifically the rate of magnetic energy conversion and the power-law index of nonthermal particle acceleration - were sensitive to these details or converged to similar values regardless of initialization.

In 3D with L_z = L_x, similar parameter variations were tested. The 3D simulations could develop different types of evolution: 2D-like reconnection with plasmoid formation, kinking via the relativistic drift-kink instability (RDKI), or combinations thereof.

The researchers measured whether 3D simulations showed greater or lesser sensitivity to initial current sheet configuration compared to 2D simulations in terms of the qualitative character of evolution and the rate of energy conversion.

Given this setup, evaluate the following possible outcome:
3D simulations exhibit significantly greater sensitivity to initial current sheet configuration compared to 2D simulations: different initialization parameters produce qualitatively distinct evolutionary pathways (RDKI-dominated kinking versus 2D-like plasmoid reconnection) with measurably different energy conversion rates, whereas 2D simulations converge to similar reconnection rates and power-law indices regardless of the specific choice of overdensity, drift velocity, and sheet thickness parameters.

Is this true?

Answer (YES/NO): YES